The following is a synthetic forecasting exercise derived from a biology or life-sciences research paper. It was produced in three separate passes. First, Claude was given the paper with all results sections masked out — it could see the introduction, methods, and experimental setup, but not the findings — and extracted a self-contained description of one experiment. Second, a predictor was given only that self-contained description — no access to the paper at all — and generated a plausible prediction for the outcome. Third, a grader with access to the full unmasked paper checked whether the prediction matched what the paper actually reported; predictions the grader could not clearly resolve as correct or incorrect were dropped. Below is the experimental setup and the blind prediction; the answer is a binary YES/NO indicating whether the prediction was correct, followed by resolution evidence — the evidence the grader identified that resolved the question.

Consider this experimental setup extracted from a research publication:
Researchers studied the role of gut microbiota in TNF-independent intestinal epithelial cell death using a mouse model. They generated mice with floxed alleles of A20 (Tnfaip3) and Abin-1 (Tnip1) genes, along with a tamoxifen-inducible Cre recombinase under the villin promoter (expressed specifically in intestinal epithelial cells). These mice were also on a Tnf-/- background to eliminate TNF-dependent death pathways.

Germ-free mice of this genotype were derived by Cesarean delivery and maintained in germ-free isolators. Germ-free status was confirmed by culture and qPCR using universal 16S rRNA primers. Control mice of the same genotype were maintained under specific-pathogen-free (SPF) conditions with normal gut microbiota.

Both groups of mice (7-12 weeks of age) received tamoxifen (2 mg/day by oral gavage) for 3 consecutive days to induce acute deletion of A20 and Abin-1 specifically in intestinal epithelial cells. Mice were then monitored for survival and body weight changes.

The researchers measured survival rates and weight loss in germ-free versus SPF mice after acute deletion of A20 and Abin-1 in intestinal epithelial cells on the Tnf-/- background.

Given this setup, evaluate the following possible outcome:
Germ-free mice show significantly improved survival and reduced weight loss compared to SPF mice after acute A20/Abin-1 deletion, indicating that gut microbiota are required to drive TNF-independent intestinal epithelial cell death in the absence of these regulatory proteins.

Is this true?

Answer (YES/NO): YES